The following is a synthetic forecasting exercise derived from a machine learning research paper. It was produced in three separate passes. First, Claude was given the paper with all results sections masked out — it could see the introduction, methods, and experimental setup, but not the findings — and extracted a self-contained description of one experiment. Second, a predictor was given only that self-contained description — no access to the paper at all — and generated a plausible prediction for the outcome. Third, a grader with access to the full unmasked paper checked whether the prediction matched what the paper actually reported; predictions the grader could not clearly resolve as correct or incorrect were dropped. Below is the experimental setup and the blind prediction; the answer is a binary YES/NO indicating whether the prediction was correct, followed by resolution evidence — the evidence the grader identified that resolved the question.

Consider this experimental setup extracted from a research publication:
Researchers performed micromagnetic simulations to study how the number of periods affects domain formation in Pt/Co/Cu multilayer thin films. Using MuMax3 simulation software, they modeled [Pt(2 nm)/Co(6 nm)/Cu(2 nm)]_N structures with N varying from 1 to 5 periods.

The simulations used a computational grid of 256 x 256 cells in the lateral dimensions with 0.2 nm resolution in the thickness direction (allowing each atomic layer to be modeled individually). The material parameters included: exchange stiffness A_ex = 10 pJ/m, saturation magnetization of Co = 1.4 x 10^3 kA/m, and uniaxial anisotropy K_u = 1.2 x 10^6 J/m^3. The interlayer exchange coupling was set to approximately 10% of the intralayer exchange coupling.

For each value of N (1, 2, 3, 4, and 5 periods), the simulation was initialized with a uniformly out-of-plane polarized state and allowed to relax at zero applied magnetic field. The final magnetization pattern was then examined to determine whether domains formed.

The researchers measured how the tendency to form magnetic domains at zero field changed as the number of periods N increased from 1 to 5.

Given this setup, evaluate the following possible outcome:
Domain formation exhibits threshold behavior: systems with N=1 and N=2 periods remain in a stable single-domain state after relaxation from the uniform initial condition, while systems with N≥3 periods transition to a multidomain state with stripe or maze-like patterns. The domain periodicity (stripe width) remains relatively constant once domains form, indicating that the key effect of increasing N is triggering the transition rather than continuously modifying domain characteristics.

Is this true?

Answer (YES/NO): NO